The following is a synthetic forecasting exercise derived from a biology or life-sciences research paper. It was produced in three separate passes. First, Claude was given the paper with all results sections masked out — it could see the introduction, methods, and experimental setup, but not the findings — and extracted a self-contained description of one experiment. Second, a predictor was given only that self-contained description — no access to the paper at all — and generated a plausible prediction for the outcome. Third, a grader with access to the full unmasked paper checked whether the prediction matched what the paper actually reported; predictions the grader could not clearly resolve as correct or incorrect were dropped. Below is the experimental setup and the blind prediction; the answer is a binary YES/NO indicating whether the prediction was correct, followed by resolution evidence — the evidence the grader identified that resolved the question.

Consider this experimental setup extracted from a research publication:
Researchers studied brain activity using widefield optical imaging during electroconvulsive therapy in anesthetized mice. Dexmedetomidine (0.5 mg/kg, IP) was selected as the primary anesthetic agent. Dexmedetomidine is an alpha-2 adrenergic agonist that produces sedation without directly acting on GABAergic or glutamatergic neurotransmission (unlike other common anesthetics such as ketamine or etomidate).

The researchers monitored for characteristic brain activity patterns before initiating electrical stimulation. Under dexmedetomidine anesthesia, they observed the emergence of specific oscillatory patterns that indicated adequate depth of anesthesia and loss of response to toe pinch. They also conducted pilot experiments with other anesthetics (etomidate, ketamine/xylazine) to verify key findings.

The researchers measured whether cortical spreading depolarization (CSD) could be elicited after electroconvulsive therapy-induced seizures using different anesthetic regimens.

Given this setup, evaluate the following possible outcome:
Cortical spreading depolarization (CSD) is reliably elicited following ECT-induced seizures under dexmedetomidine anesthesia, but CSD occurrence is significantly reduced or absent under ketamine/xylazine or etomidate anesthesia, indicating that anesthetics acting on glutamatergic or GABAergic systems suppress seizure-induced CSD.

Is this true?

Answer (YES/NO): NO